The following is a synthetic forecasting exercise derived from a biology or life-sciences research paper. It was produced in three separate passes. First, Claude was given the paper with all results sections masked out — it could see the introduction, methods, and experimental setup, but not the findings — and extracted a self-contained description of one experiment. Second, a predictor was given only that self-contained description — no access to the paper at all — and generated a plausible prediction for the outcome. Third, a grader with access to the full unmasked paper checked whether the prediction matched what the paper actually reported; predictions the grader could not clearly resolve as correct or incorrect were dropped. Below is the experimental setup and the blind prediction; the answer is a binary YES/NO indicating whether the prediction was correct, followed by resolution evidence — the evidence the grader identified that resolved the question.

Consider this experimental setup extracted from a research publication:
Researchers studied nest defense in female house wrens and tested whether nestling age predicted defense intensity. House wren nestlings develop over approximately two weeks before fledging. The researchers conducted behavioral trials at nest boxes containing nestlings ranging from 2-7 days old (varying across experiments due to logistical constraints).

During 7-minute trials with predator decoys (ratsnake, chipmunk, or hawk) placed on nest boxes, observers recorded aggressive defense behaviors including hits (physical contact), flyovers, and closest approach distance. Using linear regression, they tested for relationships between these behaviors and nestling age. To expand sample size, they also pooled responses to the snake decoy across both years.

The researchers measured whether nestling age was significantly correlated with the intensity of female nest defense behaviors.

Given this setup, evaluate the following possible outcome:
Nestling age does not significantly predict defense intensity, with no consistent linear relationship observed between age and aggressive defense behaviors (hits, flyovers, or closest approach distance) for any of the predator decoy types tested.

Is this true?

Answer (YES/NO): YES